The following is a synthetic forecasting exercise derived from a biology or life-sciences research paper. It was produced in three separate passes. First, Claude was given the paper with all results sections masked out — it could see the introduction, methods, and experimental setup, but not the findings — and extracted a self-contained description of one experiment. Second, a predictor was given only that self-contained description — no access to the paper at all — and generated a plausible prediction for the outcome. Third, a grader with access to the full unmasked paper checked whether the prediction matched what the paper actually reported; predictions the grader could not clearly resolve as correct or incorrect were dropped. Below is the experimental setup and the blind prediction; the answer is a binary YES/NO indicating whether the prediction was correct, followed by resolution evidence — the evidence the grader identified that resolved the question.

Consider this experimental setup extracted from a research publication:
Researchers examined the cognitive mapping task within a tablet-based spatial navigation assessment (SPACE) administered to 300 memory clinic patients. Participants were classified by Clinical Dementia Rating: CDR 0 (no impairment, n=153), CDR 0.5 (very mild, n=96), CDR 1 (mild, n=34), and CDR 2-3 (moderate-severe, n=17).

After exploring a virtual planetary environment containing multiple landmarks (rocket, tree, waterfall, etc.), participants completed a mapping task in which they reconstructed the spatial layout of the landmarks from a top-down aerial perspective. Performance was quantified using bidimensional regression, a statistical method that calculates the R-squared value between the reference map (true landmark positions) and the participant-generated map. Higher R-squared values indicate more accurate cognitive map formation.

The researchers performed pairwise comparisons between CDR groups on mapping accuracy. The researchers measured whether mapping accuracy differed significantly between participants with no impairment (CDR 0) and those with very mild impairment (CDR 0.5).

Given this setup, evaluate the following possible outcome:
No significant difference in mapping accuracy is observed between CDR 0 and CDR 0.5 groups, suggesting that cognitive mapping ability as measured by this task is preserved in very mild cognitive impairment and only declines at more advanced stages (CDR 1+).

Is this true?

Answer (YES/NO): NO